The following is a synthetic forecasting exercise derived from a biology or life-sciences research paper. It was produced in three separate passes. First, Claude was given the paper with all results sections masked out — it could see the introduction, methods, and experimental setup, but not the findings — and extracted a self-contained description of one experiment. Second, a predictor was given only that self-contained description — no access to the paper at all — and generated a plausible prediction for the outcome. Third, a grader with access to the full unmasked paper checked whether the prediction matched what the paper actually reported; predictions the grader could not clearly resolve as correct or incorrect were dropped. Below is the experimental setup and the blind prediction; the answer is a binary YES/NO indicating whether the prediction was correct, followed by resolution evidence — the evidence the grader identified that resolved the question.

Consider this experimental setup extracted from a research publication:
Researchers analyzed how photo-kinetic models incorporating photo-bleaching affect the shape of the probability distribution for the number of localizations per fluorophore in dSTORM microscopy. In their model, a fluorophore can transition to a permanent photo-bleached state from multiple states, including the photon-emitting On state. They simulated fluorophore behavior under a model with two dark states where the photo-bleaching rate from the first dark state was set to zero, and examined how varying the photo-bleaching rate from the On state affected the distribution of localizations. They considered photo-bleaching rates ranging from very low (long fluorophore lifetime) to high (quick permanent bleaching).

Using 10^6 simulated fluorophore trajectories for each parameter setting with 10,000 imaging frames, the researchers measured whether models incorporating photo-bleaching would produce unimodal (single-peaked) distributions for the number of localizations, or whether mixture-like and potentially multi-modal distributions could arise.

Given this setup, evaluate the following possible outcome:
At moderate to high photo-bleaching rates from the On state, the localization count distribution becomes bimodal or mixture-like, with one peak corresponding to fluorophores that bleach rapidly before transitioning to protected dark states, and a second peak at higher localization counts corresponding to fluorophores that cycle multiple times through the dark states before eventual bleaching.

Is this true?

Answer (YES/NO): NO